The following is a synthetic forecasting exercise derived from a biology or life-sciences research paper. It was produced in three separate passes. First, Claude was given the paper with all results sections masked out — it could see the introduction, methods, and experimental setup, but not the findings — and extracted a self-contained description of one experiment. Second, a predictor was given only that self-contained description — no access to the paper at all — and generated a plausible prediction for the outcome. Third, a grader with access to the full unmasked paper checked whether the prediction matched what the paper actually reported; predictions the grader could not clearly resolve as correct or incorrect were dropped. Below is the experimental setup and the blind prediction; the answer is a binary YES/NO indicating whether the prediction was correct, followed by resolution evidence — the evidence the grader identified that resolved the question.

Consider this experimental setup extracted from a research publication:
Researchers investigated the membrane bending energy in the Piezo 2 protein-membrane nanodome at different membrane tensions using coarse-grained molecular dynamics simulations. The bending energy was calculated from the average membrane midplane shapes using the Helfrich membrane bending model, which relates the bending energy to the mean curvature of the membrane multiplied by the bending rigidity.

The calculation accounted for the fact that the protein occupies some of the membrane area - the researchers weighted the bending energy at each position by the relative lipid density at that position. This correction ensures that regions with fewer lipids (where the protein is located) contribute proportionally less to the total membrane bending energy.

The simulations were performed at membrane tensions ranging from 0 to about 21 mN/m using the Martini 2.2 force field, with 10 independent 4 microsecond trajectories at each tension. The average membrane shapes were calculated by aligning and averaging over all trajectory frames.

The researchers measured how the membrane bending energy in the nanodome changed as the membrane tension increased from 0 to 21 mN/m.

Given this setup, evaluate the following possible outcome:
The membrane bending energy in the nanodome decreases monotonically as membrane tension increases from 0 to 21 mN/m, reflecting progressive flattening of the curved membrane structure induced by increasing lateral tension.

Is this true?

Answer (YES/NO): YES